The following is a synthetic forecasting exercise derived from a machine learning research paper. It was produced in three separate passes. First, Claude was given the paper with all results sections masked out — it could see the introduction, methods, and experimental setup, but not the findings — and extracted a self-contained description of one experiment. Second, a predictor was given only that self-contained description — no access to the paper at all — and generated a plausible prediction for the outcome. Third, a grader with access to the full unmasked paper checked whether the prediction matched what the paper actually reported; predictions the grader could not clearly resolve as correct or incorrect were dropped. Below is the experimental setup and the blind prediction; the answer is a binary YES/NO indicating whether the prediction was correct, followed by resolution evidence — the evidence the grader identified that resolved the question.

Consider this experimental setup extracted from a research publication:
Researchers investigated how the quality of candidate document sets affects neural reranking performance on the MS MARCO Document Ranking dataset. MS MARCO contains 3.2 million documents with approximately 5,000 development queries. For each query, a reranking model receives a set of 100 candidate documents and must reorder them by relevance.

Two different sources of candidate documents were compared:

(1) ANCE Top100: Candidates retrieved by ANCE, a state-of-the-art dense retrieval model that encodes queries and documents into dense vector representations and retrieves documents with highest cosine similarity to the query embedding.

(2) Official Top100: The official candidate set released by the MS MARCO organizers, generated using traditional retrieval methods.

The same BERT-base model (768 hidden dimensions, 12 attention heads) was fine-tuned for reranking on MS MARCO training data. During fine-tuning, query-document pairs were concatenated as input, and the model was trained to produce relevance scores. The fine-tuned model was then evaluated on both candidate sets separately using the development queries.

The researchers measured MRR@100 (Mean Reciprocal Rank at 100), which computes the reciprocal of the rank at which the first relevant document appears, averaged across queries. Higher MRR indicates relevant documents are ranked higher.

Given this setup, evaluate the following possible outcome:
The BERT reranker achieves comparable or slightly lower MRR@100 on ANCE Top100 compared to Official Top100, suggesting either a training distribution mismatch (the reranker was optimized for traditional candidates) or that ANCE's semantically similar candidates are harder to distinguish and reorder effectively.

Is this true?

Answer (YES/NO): NO